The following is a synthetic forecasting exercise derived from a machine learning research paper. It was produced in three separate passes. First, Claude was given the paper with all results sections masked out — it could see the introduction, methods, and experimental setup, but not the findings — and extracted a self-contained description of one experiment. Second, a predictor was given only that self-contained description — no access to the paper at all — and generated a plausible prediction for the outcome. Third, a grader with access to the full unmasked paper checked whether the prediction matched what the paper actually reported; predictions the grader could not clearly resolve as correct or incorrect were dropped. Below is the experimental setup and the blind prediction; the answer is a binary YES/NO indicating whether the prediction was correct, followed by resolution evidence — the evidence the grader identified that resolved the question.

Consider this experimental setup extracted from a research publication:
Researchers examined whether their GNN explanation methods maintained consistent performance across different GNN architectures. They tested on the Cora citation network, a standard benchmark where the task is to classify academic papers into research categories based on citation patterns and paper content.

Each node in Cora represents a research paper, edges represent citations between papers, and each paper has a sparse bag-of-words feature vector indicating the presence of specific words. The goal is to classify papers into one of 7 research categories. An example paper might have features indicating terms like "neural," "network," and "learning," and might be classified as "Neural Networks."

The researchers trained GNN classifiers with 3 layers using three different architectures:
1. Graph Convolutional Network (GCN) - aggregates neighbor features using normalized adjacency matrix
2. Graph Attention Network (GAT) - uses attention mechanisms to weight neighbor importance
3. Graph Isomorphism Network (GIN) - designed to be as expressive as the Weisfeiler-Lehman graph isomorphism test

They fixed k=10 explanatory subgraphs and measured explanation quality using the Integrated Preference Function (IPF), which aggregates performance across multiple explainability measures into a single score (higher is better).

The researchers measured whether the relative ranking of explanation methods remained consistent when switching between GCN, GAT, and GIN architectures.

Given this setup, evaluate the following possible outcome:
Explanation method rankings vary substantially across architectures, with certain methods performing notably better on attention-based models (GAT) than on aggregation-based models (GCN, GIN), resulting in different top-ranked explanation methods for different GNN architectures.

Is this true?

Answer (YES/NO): NO